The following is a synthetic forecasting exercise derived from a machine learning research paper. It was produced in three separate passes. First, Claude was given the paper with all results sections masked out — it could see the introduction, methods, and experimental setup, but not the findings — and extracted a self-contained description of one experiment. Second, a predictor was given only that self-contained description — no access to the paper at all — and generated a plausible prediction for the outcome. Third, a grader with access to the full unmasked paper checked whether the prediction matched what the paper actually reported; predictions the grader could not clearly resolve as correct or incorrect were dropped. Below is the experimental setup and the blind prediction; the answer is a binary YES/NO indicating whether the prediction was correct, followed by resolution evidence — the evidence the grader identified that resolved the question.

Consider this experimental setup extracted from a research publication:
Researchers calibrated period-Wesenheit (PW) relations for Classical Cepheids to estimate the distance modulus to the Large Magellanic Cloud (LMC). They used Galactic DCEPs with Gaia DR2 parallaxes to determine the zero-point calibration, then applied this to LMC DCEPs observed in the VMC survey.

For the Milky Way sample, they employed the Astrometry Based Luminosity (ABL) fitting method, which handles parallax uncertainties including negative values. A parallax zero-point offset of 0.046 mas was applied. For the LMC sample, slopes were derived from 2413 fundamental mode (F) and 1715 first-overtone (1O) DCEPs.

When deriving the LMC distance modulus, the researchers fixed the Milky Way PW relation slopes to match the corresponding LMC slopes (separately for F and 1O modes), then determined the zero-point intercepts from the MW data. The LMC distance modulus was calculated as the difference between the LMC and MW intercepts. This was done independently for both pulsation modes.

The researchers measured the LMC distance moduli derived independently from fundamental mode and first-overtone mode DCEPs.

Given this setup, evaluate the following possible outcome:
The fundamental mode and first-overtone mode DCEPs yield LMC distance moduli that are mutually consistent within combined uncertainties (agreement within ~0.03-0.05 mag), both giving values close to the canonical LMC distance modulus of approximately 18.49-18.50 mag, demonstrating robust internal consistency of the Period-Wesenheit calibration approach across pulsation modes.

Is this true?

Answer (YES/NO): NO